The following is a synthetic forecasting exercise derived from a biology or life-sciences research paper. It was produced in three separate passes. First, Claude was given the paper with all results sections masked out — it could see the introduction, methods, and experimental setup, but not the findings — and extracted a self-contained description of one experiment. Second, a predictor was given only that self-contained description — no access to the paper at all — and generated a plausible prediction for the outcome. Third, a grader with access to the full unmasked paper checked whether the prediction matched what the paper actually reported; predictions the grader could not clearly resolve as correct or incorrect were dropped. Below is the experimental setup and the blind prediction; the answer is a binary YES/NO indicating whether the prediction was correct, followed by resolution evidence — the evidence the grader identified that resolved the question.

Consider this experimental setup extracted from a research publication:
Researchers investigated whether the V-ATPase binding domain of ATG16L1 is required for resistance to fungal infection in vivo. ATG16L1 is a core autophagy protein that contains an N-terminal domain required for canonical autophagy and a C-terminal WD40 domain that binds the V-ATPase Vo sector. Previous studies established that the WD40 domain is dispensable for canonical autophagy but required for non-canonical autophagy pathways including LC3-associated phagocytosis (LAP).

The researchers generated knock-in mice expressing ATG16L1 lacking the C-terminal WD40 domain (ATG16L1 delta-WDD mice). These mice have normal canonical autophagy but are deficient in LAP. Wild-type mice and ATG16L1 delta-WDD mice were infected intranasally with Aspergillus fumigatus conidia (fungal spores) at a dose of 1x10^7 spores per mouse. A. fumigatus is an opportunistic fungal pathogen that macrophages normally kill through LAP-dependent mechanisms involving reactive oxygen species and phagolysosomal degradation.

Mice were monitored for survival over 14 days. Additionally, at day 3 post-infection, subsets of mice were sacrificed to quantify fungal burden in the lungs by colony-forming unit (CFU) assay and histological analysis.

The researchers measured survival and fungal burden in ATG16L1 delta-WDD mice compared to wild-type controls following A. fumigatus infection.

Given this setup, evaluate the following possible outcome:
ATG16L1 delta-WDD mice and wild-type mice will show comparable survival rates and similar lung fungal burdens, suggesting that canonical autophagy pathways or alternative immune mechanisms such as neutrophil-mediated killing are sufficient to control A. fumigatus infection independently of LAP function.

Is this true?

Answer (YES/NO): NO